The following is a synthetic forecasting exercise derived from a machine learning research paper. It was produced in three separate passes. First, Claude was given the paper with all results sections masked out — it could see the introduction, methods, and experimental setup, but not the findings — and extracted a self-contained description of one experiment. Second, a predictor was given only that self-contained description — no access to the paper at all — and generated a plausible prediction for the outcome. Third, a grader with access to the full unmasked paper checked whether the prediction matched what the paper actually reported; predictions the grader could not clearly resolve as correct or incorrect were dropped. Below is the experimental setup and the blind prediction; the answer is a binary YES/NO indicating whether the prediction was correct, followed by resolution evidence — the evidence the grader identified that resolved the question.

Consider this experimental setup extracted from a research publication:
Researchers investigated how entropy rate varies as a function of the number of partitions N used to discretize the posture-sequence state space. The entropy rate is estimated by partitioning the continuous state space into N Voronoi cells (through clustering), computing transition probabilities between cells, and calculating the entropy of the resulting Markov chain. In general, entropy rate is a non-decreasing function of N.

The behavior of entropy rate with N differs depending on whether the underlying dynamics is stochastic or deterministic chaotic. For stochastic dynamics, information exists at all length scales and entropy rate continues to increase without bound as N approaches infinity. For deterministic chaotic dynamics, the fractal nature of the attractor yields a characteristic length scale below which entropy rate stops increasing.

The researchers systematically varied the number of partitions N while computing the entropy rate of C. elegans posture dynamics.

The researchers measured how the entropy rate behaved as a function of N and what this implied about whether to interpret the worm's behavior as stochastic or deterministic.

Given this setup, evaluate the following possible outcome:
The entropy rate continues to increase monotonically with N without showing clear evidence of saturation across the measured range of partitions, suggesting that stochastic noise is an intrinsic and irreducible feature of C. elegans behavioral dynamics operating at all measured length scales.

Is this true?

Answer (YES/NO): NO